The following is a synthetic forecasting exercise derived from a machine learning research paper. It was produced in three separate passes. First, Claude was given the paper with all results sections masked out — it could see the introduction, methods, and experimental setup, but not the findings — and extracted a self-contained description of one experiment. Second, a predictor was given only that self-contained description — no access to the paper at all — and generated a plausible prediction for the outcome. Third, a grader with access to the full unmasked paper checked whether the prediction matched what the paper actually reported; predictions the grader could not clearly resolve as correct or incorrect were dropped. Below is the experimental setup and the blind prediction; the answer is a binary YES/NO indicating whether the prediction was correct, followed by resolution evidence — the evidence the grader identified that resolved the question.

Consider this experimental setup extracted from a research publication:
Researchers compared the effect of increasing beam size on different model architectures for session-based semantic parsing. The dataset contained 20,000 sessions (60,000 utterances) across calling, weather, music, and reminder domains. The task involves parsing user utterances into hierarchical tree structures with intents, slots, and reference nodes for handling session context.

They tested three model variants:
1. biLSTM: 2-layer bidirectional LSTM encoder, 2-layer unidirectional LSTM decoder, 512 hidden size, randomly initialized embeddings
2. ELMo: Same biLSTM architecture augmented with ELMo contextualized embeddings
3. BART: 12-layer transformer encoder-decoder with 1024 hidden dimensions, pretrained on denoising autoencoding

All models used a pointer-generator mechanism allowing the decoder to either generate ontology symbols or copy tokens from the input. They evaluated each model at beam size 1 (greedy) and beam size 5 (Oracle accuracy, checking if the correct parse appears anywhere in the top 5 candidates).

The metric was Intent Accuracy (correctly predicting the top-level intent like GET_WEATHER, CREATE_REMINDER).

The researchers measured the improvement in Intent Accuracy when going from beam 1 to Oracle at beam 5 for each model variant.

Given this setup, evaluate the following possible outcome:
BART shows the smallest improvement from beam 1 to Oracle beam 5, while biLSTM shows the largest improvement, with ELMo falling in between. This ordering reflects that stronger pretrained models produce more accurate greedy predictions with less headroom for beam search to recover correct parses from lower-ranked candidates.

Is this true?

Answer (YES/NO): NO